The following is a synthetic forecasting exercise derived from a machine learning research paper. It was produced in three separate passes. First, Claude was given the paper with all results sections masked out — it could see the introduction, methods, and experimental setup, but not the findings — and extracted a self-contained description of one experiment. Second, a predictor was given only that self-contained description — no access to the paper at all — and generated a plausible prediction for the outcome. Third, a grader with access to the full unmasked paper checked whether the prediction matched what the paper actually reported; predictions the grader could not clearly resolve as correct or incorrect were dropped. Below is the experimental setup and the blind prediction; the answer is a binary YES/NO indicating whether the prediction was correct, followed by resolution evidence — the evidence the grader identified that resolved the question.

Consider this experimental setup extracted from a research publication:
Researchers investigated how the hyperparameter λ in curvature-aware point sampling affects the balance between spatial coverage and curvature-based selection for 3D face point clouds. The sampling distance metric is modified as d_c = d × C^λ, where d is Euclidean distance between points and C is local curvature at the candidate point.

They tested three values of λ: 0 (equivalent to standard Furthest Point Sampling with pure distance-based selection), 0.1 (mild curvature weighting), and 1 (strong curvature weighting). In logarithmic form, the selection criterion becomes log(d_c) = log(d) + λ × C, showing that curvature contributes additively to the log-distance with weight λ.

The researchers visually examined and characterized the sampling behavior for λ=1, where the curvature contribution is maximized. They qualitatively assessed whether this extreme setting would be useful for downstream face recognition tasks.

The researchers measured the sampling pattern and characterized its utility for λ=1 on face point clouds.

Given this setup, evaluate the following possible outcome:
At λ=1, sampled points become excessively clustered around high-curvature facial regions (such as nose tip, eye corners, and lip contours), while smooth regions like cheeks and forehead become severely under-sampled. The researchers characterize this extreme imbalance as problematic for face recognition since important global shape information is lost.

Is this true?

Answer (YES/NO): NO